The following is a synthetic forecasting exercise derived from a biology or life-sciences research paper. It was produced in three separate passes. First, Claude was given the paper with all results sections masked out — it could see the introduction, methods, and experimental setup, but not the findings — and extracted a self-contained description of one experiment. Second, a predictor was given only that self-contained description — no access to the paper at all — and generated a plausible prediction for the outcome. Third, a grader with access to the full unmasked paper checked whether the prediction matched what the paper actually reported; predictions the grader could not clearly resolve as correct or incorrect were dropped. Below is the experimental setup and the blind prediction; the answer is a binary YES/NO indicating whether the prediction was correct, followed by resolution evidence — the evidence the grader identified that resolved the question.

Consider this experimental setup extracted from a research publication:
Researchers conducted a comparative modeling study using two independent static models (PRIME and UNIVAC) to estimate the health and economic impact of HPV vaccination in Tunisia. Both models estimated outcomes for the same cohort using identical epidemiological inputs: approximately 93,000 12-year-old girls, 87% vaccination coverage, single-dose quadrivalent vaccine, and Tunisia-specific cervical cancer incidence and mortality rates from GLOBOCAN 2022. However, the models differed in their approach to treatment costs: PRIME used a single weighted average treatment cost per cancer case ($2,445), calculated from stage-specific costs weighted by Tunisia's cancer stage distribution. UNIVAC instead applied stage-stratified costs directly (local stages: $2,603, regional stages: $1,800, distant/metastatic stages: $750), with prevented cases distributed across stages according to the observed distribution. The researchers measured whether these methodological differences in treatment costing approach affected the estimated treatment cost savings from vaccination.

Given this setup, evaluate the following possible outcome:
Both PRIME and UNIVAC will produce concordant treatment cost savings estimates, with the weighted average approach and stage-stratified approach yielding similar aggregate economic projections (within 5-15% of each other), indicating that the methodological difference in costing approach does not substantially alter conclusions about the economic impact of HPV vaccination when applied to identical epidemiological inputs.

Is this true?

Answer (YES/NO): YES